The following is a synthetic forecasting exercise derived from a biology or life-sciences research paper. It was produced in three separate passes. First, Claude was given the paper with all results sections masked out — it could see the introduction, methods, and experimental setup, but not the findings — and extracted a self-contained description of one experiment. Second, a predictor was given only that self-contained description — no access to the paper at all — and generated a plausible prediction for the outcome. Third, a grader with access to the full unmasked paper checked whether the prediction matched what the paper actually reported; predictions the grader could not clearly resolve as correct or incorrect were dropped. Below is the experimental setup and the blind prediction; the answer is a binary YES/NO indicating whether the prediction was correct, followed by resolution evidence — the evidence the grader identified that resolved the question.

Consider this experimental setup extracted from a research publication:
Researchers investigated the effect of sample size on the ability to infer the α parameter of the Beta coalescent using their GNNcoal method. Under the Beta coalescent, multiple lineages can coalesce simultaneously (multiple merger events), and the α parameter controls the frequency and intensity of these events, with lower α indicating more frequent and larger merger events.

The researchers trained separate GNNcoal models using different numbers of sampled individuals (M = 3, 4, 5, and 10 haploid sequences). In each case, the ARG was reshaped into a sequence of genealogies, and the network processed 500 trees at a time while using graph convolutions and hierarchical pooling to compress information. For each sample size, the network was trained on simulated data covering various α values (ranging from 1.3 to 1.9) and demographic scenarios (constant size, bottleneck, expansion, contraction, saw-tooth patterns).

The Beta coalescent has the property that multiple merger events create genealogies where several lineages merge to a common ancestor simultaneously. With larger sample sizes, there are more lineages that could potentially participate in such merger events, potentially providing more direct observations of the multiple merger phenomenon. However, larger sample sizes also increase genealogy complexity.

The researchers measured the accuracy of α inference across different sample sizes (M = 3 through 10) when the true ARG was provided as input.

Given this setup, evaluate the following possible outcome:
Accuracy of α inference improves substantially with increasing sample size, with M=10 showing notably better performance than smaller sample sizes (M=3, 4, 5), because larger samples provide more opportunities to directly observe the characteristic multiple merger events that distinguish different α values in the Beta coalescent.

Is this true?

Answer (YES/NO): NO